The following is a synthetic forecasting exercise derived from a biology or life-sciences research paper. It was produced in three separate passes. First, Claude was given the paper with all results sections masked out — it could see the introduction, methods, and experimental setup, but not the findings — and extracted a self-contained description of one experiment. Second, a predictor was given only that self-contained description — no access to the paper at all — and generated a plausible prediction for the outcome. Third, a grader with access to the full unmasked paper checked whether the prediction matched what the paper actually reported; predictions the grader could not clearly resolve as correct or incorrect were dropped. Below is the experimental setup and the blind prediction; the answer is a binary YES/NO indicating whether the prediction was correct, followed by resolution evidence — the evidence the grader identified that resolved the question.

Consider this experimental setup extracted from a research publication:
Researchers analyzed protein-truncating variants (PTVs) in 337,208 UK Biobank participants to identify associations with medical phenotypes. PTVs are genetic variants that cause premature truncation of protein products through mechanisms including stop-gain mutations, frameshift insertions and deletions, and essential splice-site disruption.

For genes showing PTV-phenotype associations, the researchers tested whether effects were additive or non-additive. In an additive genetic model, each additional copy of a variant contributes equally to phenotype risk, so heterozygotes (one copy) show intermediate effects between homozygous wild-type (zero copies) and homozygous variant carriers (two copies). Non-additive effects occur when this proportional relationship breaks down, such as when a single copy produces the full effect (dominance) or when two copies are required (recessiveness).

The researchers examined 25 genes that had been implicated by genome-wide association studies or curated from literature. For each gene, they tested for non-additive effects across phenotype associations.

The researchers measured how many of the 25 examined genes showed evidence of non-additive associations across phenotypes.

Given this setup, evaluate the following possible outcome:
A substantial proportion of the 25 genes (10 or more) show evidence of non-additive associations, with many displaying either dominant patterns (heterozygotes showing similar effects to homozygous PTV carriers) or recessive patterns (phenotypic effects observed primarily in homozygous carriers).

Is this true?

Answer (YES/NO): NO